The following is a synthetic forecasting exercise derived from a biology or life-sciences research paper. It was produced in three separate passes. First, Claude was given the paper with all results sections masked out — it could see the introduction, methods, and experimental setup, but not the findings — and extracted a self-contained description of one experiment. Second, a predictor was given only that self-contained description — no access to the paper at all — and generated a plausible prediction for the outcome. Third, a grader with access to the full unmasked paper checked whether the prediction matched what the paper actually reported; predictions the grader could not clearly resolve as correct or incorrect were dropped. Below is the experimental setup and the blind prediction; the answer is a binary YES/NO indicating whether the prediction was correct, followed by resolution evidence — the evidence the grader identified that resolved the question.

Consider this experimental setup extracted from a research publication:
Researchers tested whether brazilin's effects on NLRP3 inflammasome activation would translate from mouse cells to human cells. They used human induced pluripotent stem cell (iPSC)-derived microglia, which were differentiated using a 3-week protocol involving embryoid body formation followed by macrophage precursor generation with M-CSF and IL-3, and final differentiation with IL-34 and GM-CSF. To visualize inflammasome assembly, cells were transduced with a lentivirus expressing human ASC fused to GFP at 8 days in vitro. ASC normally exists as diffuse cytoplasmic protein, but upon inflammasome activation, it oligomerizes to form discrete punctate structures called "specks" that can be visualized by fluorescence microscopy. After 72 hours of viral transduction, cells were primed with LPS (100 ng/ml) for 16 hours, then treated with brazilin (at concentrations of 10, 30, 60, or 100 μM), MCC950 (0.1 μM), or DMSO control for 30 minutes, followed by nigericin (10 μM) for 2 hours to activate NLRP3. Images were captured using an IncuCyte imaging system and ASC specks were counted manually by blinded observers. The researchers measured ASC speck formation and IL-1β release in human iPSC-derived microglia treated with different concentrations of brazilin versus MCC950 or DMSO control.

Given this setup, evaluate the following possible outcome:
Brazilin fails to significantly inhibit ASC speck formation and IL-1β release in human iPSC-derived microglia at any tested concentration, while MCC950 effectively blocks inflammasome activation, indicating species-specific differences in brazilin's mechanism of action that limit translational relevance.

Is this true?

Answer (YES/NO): NO